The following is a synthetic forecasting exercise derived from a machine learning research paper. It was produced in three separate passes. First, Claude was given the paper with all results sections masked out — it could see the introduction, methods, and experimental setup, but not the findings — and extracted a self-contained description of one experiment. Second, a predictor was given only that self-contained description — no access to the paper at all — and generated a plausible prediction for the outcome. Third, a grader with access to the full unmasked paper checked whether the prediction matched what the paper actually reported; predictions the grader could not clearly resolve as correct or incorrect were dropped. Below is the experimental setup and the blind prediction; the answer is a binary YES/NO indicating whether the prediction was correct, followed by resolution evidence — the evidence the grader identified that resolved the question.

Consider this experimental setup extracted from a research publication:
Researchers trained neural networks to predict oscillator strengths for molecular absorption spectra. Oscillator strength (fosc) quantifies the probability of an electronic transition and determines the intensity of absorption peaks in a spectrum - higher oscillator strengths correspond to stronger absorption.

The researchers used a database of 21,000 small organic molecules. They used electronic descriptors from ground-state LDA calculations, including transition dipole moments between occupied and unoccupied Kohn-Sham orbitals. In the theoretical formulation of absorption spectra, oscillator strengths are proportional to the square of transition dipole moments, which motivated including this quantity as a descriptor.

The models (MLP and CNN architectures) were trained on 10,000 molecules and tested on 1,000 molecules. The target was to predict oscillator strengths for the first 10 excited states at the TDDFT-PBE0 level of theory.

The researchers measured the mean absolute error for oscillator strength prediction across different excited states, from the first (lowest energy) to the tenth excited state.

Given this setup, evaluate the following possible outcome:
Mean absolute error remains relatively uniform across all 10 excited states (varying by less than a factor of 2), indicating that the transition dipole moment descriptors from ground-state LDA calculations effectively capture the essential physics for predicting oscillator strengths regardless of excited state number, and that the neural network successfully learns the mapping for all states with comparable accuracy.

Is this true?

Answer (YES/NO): NO